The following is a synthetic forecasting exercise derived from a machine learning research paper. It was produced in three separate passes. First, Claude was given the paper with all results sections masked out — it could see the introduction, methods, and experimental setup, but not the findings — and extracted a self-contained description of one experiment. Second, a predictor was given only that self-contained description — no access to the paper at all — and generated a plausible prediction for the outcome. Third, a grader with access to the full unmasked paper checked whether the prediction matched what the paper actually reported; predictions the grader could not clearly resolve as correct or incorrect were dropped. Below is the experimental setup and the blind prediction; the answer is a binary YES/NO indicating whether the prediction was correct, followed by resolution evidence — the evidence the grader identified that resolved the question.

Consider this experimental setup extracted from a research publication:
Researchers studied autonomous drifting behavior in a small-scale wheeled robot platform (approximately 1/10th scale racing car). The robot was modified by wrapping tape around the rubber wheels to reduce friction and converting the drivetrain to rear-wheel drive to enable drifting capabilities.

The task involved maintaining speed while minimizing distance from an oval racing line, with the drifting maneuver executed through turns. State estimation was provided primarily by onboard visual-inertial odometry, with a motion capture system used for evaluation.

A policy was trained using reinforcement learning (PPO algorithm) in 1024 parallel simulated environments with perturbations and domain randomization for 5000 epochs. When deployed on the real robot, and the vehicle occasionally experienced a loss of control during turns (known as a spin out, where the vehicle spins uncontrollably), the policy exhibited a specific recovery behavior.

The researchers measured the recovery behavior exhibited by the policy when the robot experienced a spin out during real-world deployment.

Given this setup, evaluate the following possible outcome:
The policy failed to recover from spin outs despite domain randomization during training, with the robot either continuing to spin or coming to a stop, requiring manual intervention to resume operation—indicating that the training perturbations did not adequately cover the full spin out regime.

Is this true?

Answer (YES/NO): NO